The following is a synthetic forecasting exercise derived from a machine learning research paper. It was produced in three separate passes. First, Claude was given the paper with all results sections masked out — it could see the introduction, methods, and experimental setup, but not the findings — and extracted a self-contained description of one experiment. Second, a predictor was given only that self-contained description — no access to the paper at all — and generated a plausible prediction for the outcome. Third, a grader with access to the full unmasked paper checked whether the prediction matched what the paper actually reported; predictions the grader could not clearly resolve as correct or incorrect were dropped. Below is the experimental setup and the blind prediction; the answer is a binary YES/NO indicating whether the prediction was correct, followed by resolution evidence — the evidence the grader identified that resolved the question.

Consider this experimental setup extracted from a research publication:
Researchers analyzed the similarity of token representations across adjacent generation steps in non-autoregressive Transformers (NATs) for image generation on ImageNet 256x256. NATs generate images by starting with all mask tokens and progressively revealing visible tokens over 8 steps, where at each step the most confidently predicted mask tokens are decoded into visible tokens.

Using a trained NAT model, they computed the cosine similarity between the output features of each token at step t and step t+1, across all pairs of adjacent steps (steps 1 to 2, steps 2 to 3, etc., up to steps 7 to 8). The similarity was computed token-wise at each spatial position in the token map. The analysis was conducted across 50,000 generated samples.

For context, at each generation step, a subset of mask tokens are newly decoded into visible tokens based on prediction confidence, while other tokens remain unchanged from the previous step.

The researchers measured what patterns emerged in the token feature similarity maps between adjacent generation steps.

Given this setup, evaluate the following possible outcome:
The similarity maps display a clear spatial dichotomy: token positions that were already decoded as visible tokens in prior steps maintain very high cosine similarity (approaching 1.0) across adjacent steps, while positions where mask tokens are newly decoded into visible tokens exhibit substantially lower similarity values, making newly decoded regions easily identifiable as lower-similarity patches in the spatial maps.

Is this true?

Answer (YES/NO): YES